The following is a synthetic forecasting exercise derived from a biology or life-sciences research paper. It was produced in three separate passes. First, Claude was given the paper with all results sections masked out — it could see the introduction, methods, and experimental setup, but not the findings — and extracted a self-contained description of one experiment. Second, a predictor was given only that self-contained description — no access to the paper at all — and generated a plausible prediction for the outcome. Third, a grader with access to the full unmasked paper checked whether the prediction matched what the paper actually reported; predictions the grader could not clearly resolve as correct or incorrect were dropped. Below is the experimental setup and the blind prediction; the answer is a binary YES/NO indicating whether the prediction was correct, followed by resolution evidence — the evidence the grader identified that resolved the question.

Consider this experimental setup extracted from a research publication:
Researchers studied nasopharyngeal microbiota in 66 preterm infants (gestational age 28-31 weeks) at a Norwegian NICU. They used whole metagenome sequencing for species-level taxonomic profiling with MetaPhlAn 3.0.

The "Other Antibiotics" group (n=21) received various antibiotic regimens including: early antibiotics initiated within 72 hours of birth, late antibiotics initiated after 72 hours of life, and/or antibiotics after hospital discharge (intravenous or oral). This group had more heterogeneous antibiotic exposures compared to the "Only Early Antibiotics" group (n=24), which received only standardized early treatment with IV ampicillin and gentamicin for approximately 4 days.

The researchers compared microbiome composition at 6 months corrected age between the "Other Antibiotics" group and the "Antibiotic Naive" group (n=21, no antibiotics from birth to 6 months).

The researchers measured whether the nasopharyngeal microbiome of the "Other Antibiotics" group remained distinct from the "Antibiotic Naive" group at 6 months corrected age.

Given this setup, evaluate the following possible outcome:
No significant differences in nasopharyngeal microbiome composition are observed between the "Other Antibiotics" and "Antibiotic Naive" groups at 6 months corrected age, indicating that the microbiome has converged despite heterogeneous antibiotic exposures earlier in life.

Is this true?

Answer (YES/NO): YES